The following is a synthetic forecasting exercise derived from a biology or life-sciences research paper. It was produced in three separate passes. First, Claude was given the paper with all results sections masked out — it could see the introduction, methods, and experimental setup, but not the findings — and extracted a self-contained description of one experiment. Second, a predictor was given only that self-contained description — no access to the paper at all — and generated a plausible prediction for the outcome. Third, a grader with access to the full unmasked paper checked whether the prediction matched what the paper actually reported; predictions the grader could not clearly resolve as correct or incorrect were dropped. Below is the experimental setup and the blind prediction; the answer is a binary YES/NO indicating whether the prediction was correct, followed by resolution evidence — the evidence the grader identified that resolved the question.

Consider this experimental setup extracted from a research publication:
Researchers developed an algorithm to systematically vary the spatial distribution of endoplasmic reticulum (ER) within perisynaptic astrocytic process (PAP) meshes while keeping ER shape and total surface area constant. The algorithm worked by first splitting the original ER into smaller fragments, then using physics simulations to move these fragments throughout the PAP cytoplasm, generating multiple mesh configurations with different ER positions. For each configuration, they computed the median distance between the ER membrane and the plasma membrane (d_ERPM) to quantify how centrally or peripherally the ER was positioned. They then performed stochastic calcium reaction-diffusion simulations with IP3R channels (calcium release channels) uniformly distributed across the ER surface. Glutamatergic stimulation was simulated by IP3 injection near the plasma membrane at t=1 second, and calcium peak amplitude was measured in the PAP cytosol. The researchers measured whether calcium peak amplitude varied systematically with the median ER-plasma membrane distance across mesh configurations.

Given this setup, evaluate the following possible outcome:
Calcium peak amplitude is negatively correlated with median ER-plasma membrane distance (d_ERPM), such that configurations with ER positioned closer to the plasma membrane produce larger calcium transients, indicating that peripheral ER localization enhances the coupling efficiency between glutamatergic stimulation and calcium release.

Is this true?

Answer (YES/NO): NO